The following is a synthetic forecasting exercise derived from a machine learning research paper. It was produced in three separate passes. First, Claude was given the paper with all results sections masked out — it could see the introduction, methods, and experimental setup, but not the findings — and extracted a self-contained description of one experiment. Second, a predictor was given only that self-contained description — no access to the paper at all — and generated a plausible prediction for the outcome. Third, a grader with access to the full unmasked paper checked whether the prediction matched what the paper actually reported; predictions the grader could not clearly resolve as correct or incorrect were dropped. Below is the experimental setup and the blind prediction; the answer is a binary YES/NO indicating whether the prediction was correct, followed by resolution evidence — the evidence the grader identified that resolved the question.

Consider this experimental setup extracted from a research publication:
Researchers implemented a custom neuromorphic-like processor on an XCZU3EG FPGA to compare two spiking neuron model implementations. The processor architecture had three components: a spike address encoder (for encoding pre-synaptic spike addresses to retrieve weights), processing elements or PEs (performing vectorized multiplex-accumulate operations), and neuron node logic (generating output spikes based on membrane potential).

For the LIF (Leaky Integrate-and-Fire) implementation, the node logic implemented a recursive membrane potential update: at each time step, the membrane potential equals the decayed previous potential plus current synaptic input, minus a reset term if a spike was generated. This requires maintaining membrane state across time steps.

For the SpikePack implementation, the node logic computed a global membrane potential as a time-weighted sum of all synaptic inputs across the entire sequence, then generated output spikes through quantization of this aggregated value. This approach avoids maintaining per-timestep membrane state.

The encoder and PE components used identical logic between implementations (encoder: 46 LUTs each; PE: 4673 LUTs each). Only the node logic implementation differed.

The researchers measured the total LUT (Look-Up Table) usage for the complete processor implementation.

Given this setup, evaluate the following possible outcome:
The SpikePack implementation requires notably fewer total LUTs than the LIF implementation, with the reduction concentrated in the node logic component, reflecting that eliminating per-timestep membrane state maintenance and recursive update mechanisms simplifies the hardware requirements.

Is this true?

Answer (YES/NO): NO